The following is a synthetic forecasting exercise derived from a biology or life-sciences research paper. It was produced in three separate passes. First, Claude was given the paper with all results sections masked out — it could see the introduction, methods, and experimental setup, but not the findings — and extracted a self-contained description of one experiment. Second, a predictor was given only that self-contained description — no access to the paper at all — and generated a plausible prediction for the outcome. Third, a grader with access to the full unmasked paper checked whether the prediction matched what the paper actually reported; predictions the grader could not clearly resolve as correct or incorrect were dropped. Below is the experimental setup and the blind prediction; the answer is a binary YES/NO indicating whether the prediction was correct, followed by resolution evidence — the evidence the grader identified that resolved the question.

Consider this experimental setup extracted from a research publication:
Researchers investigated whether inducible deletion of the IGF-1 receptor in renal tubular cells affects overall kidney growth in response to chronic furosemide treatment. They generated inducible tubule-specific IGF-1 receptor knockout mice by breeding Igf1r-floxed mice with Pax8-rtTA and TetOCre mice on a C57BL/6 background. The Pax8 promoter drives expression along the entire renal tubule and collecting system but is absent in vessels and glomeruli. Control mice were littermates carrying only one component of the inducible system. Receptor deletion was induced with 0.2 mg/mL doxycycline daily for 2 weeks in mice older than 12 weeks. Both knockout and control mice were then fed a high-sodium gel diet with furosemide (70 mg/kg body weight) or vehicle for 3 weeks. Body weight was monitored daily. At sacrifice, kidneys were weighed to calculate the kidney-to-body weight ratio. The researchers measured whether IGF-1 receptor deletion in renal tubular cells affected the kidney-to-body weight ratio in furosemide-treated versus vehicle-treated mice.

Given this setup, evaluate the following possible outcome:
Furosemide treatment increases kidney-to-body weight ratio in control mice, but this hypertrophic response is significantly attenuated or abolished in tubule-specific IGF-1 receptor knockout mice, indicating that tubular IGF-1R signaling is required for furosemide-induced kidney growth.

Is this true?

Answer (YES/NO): YES